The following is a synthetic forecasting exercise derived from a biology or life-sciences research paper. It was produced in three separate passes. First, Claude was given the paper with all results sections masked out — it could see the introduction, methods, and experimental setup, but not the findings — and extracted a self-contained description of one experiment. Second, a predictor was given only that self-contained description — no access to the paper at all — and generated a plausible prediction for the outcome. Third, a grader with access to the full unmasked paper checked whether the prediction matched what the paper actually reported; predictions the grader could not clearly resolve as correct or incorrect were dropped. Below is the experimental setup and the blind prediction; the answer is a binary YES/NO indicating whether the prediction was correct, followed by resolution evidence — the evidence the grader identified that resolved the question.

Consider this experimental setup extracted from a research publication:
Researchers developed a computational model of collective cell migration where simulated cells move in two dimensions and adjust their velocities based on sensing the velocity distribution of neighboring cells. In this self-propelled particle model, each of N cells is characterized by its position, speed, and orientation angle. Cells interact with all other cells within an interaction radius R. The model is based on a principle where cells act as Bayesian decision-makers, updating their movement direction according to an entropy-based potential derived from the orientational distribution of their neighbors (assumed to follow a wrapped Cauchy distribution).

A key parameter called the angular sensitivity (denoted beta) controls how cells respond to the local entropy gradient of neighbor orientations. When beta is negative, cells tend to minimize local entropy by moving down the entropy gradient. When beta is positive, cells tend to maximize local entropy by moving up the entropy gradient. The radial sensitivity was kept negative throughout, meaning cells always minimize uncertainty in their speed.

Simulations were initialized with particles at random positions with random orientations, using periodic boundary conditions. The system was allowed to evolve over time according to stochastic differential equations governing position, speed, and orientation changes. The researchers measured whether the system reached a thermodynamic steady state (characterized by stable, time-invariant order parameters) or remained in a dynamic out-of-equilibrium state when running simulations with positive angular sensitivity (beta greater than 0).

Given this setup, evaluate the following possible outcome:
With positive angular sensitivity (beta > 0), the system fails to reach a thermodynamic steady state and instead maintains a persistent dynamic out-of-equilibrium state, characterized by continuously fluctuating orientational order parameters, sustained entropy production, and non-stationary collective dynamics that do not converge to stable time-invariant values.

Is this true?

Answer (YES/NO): NO